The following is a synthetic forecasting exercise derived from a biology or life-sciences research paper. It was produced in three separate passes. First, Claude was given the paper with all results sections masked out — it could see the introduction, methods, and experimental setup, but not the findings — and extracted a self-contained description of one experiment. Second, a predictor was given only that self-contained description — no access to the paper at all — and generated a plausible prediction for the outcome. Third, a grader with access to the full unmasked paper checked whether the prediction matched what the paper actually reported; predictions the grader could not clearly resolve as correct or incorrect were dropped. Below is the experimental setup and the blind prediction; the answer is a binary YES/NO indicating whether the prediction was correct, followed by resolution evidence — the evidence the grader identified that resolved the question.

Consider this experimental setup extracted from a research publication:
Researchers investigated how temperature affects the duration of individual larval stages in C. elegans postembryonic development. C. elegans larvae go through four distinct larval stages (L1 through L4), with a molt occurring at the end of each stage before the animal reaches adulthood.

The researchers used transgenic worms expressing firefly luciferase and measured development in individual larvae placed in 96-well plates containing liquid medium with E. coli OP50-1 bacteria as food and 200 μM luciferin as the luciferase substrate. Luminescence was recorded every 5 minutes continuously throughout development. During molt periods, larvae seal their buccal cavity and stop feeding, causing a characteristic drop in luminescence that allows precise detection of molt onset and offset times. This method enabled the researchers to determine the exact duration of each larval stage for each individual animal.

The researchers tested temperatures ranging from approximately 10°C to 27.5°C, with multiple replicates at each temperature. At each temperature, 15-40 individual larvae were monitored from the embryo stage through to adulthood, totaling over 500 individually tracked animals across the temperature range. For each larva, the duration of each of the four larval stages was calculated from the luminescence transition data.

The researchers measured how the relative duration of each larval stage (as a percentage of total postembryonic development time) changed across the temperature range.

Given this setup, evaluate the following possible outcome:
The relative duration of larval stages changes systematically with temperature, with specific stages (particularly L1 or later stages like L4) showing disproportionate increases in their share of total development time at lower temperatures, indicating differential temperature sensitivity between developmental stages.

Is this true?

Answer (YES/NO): NO